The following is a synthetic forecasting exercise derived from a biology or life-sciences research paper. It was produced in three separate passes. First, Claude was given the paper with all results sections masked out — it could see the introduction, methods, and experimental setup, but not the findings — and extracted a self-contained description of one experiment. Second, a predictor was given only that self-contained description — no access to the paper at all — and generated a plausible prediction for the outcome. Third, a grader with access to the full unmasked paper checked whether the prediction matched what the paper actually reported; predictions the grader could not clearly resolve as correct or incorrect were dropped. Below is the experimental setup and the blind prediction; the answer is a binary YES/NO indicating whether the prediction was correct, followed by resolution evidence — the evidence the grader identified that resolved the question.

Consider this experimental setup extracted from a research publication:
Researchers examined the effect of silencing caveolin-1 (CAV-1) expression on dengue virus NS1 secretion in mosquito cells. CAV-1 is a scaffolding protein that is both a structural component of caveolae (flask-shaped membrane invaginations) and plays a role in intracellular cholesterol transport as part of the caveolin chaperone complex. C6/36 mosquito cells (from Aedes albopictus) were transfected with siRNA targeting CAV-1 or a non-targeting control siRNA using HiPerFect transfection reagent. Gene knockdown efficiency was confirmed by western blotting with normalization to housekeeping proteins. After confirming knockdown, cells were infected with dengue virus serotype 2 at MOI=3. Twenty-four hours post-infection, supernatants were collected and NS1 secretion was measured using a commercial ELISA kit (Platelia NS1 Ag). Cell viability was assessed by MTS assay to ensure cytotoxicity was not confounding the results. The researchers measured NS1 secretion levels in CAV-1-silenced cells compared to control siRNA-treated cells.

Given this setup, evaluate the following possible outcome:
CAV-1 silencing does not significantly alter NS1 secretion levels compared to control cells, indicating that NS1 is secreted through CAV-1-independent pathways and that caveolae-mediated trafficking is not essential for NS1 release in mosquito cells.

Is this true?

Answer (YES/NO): NO